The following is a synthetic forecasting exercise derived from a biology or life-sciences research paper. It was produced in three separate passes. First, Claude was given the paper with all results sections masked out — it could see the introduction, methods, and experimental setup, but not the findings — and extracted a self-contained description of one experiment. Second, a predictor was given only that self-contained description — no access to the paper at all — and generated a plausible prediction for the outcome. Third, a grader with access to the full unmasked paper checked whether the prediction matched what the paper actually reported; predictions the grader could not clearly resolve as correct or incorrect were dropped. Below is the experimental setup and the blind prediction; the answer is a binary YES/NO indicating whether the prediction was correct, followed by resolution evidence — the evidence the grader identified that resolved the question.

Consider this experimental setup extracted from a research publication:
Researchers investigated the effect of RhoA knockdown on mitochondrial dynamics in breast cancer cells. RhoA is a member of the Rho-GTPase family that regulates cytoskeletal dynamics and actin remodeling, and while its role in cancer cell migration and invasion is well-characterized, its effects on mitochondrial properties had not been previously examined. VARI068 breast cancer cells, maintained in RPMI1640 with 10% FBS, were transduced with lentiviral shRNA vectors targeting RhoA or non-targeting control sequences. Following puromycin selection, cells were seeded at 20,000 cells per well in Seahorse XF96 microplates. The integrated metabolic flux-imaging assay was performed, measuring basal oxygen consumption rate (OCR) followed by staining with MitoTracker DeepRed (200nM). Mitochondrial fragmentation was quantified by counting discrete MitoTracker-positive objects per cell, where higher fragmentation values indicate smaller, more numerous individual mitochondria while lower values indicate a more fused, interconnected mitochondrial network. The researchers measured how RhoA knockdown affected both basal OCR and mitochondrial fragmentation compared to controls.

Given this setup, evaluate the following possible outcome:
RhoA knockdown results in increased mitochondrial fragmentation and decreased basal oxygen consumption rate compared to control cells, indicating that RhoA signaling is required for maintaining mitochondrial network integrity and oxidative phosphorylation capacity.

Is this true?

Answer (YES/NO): NO